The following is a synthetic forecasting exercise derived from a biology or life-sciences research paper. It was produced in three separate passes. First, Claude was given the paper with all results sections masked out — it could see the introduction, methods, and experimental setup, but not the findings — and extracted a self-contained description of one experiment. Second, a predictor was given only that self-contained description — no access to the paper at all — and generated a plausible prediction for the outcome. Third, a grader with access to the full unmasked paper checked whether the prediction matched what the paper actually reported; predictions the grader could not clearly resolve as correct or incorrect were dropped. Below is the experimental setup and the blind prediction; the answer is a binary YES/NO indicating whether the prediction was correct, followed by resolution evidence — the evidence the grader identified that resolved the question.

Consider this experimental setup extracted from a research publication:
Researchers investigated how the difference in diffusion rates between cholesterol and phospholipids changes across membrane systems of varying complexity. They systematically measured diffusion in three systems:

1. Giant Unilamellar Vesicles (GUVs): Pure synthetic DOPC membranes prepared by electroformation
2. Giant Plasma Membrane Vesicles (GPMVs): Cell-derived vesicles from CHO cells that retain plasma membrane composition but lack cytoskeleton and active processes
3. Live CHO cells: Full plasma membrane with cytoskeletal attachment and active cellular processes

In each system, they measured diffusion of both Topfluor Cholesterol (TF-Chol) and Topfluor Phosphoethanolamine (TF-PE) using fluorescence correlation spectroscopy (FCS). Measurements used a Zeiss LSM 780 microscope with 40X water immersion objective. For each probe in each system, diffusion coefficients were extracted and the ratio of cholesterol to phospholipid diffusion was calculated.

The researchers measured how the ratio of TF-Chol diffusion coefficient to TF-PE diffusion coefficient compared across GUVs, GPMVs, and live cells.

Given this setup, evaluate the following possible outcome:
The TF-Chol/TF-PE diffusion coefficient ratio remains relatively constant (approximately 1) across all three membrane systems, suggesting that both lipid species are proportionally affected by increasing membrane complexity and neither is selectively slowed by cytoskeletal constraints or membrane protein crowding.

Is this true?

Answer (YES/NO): NO